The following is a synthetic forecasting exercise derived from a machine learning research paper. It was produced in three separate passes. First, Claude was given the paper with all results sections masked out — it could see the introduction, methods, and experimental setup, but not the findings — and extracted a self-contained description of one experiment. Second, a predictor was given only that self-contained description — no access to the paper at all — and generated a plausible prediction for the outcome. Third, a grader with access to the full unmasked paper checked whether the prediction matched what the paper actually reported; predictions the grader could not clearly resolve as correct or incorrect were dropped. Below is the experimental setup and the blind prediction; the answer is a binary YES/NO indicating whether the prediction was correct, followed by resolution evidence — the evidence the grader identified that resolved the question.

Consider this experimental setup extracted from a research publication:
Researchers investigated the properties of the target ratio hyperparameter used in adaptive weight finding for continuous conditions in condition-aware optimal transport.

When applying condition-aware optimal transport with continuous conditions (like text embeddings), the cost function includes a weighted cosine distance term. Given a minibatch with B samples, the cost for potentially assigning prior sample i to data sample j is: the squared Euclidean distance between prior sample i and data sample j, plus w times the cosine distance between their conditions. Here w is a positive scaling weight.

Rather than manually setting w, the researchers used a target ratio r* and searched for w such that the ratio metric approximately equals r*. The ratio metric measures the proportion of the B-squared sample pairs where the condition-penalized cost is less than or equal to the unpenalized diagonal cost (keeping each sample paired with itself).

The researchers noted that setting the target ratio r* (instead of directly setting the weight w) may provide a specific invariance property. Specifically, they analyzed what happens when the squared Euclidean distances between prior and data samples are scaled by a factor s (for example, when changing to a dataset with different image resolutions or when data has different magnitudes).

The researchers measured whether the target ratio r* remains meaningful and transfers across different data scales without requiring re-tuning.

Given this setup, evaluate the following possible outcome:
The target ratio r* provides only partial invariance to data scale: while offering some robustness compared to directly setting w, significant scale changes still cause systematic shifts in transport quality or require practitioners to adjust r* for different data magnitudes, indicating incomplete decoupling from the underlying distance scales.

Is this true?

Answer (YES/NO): NO